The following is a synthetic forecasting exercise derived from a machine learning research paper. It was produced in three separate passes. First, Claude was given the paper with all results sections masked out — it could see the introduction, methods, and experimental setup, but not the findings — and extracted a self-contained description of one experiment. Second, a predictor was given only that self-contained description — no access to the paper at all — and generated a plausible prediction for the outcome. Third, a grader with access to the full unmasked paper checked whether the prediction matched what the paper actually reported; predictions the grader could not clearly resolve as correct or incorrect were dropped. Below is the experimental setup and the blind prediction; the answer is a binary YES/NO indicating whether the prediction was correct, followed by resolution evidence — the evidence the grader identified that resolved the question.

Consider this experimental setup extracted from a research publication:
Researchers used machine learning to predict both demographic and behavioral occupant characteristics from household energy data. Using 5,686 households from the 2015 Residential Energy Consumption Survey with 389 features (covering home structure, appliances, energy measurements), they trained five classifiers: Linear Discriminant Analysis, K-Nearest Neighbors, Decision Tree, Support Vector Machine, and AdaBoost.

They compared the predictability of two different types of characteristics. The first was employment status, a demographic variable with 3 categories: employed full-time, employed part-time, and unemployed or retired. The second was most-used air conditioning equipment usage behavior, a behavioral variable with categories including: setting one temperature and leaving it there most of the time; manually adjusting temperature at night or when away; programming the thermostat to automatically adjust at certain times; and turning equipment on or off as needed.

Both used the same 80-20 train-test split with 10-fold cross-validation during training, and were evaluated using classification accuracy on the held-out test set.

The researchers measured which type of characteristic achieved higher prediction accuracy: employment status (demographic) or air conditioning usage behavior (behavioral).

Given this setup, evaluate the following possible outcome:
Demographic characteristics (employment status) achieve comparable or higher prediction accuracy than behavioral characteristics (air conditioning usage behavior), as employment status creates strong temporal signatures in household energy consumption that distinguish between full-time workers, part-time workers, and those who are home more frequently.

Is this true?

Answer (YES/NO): NO